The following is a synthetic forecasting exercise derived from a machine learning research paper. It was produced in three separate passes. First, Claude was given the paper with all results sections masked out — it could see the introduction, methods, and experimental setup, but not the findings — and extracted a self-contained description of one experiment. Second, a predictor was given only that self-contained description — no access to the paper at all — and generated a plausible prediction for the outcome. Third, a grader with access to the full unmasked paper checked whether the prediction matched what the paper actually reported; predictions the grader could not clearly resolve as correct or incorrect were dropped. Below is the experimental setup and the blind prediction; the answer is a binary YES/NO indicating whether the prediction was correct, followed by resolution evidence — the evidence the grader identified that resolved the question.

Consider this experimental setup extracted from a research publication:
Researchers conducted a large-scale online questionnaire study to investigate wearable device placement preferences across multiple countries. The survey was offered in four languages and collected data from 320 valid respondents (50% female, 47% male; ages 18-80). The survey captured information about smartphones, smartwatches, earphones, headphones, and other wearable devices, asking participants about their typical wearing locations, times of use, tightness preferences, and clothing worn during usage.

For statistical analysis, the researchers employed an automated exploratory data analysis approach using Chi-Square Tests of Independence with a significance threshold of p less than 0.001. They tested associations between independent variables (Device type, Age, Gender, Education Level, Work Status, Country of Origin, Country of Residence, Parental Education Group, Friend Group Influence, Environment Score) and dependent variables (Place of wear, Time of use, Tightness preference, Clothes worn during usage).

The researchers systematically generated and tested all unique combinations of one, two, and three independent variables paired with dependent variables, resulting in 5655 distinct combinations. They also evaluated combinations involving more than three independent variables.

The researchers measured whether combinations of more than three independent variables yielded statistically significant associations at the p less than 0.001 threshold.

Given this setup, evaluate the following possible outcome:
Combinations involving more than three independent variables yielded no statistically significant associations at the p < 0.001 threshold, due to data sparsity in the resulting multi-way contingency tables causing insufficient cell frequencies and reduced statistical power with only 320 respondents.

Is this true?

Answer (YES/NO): YES